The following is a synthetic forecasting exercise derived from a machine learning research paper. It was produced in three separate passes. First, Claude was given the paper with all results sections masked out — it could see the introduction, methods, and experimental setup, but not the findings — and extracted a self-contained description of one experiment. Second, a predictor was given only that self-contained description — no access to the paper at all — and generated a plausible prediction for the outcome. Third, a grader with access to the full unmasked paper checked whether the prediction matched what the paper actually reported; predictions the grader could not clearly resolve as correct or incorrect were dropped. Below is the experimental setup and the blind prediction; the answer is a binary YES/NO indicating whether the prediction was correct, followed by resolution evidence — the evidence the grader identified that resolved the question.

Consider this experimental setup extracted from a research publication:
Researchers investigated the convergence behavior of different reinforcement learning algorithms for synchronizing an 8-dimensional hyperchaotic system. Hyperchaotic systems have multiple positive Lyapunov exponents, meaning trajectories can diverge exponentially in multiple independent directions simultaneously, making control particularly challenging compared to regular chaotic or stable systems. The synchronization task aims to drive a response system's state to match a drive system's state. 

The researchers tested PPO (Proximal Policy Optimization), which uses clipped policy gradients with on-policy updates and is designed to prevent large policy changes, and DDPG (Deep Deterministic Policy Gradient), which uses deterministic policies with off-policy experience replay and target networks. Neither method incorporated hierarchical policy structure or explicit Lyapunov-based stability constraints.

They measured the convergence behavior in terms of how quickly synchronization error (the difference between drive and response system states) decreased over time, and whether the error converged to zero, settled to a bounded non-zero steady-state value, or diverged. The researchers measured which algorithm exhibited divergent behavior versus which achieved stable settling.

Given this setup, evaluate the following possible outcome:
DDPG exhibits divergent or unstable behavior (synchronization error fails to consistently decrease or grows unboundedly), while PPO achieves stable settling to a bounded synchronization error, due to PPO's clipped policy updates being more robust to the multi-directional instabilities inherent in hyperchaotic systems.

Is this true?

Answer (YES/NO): NO